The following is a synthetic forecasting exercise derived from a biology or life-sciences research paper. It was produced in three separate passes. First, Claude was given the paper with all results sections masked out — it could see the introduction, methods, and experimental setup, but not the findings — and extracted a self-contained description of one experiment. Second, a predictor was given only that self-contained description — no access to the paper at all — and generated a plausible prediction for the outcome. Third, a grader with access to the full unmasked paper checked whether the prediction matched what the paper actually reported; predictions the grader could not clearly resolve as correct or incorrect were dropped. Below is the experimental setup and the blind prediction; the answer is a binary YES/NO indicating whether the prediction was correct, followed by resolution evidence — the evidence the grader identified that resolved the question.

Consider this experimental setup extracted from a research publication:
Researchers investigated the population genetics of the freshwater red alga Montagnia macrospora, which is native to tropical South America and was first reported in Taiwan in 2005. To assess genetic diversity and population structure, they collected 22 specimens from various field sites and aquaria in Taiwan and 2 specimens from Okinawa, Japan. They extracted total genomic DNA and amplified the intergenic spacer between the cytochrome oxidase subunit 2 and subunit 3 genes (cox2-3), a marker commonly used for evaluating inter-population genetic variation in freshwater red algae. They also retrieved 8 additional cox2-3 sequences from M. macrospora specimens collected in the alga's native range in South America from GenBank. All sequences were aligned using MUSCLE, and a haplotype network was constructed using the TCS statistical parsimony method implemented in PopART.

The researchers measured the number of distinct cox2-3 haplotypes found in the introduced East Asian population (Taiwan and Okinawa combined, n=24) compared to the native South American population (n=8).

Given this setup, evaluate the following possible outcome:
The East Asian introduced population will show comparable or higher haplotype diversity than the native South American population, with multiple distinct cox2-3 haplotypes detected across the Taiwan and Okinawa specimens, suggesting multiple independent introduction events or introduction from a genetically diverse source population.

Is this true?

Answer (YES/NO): NO